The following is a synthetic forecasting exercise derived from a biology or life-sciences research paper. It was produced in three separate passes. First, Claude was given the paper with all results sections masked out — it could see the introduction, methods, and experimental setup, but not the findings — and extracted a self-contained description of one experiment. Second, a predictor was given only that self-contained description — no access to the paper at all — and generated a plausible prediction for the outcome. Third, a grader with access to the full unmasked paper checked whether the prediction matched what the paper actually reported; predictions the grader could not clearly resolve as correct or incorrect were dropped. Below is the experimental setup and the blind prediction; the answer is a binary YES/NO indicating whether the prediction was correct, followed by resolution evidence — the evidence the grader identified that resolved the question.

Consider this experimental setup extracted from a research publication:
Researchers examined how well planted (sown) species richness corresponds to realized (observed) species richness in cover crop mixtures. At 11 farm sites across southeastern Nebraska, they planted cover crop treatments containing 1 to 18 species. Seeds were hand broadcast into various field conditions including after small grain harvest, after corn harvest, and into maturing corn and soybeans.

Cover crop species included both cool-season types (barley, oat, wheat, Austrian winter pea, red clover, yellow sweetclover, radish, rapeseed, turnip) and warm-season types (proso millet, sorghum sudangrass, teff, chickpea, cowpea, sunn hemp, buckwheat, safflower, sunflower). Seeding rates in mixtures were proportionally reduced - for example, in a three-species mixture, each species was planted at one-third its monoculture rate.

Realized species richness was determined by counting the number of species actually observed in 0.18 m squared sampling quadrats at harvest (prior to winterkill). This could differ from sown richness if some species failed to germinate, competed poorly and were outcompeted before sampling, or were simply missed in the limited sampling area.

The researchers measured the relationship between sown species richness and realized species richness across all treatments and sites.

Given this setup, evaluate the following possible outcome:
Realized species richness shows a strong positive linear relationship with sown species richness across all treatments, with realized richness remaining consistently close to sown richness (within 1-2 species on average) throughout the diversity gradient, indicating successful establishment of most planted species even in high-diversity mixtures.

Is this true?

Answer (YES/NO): NO